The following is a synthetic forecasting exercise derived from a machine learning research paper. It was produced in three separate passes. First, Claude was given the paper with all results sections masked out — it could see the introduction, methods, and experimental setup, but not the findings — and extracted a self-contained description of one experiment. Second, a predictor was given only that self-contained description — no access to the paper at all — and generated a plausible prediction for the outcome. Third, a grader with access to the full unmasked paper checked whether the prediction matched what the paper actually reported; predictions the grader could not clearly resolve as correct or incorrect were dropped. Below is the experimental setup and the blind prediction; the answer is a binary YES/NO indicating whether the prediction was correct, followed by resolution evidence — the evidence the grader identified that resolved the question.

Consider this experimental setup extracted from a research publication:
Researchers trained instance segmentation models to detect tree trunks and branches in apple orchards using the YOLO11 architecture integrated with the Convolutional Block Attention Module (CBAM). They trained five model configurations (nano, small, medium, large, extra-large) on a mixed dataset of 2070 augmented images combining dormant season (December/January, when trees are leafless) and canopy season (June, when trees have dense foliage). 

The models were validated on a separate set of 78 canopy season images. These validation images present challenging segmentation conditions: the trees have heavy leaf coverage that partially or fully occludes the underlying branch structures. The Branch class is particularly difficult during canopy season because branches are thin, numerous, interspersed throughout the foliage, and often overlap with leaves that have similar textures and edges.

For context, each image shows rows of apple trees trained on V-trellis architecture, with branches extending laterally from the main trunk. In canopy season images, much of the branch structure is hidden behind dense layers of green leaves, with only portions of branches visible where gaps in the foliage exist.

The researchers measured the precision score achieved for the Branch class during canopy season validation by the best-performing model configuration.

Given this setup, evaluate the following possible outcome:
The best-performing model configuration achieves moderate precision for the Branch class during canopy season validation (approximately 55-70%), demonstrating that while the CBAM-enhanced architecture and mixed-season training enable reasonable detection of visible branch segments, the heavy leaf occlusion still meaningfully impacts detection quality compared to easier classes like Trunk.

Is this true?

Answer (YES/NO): NO